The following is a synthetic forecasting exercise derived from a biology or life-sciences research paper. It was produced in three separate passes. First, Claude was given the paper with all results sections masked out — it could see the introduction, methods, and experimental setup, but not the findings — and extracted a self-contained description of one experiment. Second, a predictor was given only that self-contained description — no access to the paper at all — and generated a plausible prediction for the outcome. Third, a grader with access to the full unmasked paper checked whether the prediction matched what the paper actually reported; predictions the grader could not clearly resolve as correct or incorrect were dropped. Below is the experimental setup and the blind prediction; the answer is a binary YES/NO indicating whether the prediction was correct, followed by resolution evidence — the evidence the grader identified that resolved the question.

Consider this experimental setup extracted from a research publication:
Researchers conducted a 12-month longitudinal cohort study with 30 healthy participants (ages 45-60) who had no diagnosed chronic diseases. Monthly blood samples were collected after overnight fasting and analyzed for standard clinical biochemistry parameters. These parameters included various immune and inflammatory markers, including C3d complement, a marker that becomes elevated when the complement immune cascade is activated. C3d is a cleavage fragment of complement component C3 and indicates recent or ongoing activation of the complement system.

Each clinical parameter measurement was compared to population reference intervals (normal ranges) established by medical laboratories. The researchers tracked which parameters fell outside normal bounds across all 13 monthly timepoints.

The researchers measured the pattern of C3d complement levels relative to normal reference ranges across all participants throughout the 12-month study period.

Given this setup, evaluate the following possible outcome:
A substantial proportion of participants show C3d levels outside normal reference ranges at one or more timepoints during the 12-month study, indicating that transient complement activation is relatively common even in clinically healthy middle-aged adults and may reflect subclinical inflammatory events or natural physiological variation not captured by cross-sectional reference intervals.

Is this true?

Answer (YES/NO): YES